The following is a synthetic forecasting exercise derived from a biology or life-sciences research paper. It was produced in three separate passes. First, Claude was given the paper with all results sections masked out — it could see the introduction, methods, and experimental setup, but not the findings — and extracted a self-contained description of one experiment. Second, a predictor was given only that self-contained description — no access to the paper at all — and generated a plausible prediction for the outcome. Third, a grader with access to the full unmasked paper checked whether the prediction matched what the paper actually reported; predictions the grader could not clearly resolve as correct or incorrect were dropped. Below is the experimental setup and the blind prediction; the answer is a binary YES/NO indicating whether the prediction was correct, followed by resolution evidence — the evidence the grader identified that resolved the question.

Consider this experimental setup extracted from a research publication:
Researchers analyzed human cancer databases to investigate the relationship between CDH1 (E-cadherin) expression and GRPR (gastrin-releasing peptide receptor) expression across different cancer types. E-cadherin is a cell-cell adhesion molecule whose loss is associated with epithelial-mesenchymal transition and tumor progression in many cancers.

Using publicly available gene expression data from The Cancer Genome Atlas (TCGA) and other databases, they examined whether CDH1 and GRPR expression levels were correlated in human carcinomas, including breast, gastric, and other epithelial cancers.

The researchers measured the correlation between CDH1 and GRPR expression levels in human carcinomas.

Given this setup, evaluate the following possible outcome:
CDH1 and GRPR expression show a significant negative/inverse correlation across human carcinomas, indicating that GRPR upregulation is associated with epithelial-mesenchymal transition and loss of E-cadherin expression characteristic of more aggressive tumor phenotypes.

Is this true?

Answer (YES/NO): YES